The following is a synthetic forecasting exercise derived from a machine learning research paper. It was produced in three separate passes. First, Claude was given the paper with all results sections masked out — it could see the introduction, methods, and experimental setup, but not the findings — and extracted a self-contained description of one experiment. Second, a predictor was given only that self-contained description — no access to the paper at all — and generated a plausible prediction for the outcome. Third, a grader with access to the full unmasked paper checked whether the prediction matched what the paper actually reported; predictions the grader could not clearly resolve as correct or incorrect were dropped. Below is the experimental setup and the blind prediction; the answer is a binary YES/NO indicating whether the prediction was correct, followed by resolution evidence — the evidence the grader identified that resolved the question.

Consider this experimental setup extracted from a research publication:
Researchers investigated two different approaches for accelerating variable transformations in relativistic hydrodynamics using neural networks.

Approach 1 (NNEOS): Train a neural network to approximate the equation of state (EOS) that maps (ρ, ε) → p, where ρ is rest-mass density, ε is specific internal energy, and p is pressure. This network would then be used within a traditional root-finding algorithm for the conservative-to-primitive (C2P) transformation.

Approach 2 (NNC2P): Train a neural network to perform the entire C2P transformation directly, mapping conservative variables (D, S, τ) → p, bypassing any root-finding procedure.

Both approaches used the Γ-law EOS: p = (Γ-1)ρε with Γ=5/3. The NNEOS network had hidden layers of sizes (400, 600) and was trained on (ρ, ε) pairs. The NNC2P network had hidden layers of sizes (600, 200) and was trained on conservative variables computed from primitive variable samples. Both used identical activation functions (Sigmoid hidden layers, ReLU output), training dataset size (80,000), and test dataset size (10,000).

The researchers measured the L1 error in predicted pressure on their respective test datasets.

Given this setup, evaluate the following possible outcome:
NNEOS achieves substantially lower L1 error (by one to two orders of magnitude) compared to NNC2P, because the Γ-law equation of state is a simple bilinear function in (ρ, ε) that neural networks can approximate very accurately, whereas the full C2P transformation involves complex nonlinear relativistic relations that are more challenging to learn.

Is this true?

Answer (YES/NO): NO